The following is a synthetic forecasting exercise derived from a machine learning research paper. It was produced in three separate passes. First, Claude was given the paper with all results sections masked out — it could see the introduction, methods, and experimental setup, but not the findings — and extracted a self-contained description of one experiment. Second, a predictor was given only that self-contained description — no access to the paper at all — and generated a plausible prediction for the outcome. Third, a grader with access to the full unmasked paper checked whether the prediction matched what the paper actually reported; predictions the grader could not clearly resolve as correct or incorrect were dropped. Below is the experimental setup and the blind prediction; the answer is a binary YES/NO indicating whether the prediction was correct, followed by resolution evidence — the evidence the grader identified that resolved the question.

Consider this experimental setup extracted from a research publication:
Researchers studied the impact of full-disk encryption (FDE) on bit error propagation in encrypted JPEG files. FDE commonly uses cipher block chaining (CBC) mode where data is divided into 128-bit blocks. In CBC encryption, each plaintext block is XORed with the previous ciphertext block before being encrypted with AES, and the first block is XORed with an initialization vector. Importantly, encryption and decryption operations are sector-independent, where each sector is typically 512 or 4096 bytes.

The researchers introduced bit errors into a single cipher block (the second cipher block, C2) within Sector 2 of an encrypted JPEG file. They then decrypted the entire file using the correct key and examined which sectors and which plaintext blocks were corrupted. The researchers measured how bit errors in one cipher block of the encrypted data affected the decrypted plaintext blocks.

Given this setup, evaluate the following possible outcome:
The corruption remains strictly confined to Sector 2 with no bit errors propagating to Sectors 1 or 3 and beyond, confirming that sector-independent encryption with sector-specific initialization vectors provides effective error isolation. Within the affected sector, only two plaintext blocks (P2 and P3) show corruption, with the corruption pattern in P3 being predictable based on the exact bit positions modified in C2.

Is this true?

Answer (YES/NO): NO